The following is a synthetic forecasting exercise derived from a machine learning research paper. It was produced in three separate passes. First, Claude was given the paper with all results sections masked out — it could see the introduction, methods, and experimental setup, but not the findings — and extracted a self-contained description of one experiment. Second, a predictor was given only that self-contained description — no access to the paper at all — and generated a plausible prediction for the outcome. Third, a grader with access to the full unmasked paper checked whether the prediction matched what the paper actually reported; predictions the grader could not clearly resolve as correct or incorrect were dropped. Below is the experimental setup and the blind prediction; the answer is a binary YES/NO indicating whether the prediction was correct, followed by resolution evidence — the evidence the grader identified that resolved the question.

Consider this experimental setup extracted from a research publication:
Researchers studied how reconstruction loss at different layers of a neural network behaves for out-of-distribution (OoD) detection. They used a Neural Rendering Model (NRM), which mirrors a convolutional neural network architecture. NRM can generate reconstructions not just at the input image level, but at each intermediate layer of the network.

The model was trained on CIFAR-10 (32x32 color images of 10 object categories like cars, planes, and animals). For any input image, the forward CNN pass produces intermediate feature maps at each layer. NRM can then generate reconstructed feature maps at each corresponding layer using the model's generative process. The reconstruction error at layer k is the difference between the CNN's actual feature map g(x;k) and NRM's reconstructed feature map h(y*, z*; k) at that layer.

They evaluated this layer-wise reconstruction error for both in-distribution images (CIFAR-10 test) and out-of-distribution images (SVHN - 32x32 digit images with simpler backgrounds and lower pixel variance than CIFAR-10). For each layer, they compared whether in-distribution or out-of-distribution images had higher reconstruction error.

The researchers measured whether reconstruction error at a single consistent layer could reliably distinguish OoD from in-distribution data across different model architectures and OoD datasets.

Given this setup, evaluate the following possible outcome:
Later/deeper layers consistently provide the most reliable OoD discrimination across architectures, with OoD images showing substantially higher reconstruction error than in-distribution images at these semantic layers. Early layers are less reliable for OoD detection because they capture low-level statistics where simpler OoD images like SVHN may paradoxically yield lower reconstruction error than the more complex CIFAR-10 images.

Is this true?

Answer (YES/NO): NO